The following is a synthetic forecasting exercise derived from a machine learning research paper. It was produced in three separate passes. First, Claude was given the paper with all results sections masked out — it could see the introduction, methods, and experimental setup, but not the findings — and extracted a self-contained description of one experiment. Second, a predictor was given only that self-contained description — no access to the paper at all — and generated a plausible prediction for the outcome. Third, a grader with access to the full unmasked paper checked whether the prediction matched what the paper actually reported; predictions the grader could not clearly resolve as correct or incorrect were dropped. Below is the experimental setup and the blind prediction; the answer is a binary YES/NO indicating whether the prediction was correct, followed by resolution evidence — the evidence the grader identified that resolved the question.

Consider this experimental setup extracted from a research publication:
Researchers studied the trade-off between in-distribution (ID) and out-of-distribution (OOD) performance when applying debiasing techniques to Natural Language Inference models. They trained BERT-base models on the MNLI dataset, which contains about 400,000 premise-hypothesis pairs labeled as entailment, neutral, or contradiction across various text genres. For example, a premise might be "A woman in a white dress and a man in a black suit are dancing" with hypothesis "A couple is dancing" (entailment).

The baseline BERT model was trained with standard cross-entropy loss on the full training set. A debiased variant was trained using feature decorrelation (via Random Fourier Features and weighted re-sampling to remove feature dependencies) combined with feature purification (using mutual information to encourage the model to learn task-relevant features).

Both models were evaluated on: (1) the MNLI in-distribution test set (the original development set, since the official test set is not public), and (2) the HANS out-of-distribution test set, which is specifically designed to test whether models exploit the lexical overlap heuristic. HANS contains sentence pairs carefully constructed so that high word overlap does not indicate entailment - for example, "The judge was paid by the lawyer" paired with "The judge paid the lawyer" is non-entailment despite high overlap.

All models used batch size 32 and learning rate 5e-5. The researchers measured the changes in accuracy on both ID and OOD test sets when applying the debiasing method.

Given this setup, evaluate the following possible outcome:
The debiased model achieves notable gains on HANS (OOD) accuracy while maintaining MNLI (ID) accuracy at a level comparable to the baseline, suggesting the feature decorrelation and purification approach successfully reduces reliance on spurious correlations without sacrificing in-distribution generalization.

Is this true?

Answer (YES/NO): NO